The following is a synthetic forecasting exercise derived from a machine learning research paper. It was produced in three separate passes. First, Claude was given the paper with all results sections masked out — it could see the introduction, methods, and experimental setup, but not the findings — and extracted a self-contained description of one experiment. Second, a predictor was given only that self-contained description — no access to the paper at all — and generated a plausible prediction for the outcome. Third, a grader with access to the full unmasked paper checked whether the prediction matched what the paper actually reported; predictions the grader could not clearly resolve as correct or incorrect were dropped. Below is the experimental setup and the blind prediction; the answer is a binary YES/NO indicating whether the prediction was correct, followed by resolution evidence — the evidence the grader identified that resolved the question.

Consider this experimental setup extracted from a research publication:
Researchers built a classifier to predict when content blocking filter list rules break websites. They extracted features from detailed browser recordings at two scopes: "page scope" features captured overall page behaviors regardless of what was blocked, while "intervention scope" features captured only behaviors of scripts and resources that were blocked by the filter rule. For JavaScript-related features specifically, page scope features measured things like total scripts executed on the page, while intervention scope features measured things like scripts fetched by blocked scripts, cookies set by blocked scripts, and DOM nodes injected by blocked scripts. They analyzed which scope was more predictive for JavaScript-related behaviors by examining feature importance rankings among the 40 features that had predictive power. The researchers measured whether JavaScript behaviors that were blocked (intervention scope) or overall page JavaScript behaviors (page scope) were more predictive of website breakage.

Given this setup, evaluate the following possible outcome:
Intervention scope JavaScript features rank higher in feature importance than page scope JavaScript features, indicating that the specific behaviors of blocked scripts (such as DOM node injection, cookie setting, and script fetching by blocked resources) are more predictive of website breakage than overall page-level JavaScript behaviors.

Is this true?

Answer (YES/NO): YES